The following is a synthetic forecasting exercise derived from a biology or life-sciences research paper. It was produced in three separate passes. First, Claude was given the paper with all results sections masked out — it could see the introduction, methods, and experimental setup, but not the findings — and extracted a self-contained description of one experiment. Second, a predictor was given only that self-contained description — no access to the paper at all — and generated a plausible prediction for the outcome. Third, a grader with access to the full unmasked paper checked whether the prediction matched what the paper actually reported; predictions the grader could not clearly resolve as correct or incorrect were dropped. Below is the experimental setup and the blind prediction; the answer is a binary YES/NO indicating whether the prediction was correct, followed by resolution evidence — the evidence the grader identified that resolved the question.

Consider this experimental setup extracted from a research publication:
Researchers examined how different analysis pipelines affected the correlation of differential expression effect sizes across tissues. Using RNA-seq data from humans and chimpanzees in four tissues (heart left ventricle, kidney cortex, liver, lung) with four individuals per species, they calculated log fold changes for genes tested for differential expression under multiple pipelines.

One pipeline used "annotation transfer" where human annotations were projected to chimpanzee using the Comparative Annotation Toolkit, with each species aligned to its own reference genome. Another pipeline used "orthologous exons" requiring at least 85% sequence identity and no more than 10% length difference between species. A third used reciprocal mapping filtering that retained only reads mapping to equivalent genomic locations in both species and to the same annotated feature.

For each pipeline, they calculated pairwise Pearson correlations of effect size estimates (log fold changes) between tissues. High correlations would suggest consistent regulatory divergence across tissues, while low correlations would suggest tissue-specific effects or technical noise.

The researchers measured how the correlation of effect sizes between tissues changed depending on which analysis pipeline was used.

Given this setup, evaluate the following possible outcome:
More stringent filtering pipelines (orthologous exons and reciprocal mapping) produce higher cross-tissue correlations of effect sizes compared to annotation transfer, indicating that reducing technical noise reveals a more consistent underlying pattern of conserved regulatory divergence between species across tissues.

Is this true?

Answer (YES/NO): NO